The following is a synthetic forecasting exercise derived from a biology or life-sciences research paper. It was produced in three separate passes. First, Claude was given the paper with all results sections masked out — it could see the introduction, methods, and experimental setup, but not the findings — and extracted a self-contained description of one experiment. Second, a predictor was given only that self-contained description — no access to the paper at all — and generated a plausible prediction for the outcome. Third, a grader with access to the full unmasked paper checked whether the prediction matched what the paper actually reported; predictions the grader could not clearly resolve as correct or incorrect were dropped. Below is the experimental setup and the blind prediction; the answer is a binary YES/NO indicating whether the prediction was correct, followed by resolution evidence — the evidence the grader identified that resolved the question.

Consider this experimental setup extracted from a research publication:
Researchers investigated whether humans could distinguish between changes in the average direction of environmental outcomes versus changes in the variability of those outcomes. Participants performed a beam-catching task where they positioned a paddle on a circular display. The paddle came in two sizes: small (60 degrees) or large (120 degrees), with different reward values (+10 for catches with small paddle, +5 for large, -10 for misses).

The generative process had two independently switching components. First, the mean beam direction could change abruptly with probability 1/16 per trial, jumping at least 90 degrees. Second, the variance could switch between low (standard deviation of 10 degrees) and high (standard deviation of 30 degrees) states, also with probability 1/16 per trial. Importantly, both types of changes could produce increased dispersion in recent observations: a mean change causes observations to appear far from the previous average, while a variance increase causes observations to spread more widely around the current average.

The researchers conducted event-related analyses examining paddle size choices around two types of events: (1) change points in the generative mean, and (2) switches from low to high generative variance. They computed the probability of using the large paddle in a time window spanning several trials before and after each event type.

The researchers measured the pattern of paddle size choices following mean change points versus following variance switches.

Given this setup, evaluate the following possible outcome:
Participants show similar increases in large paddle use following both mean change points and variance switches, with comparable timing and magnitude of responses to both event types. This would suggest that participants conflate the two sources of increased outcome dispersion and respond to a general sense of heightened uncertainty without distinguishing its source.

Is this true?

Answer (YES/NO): NO